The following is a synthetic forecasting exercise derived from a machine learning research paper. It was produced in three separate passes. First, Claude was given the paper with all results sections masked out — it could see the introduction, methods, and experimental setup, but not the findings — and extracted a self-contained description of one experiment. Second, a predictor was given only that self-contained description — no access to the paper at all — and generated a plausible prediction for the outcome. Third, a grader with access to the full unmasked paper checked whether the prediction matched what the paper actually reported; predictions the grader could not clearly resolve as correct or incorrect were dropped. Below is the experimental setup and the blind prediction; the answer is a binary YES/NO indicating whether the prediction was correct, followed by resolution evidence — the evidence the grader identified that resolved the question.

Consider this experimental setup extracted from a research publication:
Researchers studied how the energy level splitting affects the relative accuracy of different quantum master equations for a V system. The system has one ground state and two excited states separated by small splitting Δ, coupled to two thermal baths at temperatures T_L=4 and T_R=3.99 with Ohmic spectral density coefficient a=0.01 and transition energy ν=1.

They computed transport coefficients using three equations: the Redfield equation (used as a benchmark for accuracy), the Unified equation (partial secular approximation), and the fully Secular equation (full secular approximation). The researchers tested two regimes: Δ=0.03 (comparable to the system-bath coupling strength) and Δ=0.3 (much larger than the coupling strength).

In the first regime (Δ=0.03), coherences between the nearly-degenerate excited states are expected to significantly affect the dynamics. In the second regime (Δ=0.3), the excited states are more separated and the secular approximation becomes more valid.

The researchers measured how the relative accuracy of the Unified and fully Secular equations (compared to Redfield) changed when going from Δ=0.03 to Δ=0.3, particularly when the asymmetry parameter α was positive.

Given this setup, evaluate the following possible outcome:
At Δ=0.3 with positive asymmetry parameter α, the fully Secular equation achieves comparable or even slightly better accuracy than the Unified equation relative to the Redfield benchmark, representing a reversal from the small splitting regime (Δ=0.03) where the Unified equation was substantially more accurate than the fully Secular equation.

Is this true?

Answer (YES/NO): NO